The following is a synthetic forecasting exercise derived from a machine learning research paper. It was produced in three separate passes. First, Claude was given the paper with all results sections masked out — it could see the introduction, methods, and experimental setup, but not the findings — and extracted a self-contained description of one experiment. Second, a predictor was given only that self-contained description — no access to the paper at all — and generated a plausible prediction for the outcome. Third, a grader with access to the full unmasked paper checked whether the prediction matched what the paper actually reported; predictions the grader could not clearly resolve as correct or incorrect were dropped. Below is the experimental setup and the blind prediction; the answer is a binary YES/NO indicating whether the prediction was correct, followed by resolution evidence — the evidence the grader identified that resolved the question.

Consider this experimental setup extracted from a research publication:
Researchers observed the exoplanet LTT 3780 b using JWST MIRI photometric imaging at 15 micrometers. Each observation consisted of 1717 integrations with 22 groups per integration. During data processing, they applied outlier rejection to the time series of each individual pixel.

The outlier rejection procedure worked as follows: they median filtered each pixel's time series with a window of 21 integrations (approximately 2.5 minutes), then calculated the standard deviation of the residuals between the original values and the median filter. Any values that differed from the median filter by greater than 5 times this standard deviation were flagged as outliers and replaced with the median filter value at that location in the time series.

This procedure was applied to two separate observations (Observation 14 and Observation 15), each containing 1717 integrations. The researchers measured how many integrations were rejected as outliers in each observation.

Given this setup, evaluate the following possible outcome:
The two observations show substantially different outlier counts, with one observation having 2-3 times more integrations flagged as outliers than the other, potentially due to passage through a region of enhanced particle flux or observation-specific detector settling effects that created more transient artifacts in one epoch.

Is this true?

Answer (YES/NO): NO